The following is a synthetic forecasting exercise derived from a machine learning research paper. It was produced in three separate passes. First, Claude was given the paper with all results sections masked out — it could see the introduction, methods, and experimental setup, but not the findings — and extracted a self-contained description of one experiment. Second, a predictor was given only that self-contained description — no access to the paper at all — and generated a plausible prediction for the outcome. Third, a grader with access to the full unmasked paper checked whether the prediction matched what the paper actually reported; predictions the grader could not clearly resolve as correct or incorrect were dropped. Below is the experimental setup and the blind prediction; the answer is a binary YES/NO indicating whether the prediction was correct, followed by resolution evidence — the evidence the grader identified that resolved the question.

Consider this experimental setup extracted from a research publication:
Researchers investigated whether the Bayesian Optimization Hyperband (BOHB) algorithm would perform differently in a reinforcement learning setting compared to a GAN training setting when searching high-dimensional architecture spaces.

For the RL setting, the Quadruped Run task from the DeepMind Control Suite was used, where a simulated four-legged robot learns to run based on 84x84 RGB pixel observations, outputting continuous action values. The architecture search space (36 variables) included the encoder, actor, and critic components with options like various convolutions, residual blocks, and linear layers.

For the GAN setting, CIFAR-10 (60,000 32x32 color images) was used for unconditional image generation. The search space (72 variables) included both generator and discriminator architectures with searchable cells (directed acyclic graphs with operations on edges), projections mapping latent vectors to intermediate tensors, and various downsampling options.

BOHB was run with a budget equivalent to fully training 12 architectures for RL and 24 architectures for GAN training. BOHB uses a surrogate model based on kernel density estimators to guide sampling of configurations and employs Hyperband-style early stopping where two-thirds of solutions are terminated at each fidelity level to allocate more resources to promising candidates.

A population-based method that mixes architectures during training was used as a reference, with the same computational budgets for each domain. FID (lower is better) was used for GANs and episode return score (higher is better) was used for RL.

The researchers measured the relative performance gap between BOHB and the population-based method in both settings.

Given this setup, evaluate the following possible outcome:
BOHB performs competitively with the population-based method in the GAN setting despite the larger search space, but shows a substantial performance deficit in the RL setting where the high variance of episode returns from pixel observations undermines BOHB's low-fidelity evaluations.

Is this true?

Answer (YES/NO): NO